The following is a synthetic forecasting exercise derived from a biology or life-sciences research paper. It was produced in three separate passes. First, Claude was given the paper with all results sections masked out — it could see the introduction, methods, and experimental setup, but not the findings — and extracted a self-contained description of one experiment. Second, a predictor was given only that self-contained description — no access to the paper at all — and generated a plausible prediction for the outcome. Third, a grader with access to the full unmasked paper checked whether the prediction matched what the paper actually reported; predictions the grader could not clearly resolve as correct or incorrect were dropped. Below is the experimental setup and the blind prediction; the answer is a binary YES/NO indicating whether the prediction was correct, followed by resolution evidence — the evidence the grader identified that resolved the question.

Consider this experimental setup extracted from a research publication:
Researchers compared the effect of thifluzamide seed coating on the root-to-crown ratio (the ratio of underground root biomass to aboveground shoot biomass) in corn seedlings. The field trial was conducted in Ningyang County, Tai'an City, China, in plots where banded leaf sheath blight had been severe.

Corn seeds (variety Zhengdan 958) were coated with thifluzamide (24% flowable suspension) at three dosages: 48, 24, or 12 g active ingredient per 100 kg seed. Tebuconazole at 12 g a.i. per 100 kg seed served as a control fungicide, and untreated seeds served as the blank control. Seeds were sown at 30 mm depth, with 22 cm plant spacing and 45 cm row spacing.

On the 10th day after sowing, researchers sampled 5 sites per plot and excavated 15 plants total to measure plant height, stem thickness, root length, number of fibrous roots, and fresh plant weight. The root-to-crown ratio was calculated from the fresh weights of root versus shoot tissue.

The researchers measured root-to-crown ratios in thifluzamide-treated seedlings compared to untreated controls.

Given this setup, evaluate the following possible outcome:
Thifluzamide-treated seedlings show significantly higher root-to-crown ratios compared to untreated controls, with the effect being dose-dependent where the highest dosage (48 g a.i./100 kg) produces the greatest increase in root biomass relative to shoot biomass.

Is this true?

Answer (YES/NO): NO